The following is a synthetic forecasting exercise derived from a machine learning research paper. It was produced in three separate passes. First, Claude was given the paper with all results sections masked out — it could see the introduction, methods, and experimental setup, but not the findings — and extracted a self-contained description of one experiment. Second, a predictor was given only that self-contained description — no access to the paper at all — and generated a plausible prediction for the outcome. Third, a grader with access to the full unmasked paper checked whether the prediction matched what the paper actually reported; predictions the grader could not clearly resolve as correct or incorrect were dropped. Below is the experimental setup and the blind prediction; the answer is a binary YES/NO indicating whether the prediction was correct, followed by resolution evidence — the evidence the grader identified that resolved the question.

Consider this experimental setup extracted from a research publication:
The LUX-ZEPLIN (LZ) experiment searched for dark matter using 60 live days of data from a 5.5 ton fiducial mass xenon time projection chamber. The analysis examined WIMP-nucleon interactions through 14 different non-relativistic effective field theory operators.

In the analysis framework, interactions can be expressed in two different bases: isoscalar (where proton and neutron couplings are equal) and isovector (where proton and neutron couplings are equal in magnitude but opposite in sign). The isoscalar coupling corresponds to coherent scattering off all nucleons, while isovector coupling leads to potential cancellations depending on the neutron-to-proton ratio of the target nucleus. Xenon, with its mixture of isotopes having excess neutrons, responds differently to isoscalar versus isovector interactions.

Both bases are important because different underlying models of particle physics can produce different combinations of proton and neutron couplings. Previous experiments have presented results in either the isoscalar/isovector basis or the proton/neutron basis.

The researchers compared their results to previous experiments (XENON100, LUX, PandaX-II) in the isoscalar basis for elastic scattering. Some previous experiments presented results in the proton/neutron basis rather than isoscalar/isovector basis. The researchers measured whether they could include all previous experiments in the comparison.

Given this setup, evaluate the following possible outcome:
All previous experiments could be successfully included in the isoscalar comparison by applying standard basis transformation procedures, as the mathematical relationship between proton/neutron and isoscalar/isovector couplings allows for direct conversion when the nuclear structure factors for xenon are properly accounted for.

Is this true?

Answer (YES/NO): NO